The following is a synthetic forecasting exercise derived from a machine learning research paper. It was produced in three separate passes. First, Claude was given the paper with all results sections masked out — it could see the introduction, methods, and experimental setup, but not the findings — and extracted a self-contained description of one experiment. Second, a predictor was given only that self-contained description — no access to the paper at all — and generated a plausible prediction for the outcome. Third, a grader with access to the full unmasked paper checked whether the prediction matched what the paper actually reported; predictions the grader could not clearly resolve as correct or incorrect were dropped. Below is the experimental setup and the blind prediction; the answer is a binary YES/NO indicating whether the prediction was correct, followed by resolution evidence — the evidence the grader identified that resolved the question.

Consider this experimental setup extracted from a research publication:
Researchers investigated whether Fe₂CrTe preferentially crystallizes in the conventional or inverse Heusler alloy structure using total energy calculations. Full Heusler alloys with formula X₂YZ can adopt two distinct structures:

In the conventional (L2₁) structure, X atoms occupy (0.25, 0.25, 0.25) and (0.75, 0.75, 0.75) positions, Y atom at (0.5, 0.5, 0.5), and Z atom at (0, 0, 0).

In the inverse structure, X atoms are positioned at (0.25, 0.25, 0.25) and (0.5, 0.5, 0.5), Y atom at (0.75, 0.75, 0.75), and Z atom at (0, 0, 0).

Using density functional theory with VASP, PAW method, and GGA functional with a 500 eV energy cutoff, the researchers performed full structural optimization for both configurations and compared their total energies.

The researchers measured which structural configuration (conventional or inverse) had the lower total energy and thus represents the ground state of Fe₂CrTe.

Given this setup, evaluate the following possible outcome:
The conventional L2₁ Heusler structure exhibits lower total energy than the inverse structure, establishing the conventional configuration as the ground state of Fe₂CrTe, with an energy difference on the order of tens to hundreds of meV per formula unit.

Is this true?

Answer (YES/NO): YES